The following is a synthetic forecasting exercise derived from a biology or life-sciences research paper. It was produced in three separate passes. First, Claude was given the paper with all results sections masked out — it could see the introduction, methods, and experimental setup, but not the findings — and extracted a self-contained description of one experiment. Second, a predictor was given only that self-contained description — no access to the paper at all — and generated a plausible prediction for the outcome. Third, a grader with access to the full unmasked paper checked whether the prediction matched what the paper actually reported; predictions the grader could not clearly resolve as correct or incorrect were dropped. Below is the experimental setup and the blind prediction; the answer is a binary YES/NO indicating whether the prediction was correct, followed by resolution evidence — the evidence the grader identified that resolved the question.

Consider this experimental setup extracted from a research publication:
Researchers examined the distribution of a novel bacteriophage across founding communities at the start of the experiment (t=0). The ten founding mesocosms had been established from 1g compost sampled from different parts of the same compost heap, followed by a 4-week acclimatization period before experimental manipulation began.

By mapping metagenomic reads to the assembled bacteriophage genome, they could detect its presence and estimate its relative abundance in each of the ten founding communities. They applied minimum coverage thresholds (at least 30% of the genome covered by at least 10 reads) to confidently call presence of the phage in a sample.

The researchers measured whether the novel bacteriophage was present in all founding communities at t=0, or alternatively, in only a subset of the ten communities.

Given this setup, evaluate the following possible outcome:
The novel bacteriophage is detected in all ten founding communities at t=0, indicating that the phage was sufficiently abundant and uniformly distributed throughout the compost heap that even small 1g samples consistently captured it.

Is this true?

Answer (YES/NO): NO